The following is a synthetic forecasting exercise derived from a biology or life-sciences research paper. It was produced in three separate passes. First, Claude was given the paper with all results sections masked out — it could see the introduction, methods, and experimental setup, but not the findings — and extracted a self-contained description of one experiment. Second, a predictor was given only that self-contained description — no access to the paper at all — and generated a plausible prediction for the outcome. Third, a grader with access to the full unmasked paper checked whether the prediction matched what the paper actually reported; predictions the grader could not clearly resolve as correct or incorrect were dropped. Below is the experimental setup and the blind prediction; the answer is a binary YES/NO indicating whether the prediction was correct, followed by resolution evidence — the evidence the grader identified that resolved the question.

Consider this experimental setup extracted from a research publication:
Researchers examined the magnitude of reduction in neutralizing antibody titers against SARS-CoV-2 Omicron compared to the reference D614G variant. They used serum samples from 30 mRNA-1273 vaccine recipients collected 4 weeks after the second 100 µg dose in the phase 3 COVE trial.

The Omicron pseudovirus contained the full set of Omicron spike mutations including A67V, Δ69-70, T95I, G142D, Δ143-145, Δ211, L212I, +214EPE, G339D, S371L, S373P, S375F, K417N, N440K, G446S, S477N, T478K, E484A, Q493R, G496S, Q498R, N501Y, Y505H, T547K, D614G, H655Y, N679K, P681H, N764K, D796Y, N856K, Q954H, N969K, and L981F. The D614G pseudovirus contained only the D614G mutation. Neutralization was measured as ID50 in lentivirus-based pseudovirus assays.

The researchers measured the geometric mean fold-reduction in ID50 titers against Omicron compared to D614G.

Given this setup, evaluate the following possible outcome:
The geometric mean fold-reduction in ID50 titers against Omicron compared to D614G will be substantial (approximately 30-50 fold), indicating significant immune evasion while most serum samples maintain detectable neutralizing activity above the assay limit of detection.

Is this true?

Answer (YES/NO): NO